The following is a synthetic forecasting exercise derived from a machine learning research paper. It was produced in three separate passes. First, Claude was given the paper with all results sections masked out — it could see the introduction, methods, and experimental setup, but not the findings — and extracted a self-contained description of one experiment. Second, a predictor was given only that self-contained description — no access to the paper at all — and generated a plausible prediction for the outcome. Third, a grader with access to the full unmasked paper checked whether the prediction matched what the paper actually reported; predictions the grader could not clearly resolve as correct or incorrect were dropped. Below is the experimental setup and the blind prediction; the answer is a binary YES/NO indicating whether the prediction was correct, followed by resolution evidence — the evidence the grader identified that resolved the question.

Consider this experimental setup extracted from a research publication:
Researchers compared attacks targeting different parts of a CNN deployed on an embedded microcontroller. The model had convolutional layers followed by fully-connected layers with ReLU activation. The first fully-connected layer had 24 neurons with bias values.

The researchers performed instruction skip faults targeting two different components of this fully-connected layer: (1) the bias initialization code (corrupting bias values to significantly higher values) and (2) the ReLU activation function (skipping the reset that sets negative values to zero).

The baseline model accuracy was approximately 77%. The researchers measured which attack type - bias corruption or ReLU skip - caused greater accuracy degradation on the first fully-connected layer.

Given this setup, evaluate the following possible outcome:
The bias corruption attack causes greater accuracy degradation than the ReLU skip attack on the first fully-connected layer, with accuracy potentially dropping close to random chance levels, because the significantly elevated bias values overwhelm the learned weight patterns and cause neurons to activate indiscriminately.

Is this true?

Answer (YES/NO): NO